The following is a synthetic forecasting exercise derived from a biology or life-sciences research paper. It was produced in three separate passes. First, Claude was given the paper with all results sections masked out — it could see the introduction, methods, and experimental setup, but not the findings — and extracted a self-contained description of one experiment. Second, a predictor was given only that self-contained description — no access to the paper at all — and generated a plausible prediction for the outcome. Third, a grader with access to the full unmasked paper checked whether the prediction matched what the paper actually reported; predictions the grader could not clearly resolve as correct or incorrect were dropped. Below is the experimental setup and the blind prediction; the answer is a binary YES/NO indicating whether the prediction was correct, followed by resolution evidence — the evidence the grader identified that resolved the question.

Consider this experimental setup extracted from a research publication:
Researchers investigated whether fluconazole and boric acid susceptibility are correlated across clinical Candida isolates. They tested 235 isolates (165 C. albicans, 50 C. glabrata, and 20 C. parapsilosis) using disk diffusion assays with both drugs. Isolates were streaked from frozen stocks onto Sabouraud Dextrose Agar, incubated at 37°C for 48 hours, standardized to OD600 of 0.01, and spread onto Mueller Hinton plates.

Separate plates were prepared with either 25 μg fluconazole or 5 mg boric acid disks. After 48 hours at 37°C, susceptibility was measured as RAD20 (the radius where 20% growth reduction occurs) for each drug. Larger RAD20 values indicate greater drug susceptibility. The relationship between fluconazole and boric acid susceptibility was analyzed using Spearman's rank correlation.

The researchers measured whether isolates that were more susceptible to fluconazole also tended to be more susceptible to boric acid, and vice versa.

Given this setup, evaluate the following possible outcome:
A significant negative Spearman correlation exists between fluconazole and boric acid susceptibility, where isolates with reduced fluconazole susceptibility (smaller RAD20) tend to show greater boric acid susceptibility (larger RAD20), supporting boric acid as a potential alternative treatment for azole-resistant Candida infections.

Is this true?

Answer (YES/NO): NO